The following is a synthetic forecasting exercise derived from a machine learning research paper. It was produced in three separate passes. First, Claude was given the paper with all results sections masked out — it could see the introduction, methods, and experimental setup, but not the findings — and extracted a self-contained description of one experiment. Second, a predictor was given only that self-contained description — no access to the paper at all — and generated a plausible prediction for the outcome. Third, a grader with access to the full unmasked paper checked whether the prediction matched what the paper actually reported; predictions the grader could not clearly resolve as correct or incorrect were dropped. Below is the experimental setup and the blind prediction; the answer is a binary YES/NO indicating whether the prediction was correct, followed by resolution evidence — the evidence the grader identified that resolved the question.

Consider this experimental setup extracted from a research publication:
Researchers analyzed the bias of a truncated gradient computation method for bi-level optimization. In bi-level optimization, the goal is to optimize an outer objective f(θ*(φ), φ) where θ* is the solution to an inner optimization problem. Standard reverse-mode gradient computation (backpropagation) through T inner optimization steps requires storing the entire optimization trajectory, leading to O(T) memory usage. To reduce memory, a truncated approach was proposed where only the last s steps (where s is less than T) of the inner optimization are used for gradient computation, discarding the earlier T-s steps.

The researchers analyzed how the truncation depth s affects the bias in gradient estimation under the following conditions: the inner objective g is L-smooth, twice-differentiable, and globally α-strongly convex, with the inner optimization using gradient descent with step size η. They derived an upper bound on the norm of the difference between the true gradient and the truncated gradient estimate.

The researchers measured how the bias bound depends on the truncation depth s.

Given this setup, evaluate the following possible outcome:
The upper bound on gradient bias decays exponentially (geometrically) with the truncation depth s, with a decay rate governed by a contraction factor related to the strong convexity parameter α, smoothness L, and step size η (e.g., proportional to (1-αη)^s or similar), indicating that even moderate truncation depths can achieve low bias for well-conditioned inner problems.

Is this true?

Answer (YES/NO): YES